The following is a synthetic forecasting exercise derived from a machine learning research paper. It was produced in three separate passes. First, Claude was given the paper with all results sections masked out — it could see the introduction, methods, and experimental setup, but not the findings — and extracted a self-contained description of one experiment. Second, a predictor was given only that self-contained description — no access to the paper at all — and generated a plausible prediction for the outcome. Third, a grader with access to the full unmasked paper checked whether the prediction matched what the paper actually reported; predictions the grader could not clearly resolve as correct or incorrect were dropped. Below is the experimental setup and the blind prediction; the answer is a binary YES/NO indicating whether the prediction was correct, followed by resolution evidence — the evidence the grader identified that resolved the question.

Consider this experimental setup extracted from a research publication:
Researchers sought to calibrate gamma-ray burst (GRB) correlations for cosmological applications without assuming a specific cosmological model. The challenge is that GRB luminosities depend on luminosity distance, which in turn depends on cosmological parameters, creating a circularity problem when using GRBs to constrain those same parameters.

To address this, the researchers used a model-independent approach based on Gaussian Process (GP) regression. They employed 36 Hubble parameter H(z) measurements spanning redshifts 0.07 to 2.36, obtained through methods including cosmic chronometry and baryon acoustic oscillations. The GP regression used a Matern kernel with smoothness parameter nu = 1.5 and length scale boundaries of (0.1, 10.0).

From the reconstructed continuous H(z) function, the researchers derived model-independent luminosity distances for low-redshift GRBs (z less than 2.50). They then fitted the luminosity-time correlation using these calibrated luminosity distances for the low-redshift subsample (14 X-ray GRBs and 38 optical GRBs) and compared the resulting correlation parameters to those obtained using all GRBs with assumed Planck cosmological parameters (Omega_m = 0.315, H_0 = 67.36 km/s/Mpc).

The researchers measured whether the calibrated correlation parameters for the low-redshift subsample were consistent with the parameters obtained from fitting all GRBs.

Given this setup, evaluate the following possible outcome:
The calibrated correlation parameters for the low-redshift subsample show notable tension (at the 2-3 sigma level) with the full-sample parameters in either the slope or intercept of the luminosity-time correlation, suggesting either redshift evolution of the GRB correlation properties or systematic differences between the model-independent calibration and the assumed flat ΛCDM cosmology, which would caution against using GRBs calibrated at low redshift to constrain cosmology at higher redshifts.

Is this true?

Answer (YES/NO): NO